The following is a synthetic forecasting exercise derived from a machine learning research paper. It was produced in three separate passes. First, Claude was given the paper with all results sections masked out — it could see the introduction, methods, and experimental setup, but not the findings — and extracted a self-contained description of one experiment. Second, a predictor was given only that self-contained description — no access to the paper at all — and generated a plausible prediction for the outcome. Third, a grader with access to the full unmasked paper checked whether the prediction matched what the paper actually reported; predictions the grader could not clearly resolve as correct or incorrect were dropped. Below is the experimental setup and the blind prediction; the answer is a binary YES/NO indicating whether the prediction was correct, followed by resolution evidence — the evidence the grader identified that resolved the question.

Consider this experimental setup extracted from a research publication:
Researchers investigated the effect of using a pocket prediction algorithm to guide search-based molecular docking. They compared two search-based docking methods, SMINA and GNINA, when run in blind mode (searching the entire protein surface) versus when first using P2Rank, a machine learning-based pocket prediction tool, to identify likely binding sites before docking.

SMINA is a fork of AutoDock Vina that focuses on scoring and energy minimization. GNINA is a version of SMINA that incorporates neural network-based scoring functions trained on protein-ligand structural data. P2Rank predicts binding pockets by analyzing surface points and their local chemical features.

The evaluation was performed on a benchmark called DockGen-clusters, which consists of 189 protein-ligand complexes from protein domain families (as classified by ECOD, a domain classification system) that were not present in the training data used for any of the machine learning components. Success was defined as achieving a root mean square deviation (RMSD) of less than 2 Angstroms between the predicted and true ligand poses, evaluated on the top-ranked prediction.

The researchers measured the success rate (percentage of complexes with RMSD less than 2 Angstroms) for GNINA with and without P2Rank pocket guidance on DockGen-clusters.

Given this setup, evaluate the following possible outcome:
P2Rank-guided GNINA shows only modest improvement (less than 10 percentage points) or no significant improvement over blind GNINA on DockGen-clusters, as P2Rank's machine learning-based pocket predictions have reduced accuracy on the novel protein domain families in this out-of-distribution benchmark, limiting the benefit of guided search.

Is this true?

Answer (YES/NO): NO